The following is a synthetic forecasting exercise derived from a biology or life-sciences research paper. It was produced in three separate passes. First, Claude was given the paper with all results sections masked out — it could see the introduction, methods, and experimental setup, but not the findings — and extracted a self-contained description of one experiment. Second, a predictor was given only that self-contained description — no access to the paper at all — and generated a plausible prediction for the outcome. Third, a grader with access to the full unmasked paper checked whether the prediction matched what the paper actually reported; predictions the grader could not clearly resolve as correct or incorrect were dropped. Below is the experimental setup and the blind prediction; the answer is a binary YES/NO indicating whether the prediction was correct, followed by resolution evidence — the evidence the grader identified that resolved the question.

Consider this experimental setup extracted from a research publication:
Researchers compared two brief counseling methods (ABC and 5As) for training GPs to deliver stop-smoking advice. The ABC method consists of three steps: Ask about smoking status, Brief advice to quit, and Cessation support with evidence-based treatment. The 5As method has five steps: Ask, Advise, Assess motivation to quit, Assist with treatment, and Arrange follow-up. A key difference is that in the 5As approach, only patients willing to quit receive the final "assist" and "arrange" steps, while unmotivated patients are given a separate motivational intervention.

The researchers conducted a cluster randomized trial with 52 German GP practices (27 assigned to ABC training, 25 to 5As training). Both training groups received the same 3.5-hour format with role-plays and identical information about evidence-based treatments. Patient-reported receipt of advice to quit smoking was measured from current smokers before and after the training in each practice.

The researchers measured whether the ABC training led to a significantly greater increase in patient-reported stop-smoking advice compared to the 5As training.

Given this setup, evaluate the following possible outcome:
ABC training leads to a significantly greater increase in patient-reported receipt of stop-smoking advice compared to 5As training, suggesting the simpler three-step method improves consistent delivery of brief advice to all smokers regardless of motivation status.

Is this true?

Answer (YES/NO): NO